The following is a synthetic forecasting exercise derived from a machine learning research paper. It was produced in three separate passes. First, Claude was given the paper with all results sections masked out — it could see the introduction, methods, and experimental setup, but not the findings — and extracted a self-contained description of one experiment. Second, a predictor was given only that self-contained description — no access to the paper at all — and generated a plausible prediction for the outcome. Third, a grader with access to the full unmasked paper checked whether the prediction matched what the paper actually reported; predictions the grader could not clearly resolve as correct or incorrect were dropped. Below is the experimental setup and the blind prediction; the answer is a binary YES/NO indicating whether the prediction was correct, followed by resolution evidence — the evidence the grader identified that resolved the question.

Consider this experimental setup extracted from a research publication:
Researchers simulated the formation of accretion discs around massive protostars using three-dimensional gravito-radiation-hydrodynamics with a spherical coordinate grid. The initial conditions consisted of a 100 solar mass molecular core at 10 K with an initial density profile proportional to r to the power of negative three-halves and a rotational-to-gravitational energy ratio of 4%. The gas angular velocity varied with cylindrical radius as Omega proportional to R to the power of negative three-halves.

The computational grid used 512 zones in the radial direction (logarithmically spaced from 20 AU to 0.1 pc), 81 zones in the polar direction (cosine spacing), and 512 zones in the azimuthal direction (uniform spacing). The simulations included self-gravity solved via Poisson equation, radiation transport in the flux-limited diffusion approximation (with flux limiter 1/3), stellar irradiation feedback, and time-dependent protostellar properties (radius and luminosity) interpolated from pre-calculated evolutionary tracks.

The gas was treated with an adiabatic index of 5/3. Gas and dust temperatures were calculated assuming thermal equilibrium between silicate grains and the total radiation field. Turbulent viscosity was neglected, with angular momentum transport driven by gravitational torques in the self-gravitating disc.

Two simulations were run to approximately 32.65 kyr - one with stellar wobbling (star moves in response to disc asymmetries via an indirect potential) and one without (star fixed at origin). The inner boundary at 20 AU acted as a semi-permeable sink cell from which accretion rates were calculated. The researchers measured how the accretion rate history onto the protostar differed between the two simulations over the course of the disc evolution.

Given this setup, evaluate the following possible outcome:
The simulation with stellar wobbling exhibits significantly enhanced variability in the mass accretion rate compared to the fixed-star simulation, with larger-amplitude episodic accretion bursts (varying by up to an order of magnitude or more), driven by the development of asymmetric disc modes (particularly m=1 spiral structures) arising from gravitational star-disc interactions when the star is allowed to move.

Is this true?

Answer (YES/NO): NO